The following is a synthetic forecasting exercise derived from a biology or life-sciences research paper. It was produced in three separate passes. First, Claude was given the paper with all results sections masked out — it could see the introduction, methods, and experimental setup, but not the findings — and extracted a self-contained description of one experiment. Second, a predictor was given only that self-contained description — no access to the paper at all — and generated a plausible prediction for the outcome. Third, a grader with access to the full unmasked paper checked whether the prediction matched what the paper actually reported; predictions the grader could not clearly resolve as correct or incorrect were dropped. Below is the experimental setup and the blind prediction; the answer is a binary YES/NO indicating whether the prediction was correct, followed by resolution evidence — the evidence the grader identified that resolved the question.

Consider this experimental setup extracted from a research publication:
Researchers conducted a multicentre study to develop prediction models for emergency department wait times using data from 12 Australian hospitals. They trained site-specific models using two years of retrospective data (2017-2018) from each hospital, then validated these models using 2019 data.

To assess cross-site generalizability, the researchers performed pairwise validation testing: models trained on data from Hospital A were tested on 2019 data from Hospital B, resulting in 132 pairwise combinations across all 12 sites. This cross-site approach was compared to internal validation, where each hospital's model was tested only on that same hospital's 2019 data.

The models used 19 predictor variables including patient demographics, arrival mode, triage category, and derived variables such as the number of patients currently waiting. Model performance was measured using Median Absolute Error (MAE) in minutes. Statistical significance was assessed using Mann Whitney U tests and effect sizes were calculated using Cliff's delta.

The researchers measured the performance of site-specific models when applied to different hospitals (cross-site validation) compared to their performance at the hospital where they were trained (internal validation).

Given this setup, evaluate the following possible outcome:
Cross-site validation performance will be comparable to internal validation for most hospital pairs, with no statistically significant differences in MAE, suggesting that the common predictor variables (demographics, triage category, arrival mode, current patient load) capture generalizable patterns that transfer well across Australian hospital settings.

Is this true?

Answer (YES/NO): NO